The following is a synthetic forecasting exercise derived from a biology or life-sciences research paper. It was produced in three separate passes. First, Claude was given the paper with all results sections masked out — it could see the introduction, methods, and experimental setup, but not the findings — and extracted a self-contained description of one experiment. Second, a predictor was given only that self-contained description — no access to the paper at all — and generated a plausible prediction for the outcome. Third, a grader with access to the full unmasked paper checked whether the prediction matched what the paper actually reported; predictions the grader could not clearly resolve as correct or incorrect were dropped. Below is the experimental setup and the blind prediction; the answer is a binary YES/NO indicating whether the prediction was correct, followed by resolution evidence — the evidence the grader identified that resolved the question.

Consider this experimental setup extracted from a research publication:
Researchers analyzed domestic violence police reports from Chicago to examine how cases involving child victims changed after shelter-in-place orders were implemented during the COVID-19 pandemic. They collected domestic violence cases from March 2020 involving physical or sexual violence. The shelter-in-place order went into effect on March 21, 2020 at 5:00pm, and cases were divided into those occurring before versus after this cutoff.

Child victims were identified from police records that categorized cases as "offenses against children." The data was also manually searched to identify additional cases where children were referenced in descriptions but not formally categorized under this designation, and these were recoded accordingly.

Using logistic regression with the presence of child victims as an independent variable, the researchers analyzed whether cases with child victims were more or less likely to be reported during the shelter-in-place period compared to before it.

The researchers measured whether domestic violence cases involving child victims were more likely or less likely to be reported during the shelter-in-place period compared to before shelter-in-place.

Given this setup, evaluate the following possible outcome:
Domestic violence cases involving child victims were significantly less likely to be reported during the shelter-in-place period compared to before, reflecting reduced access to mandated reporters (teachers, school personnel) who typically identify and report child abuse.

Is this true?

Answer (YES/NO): YES